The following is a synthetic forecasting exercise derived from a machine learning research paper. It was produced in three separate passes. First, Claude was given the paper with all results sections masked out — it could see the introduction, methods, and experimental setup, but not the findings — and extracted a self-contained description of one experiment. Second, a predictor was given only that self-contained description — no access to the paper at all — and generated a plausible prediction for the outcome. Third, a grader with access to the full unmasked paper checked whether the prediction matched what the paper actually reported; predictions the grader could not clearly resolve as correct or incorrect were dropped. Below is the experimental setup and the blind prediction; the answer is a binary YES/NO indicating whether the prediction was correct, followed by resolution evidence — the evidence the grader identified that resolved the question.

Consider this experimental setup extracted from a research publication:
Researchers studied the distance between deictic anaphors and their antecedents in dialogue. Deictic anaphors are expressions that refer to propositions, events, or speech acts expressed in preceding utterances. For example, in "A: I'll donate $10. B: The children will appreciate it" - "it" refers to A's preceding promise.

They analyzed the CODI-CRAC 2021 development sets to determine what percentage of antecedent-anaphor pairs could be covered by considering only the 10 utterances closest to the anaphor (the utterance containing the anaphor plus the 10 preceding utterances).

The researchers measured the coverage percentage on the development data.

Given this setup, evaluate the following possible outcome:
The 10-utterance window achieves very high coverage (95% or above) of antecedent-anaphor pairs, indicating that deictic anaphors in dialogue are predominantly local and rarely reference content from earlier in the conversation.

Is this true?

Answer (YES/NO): YES